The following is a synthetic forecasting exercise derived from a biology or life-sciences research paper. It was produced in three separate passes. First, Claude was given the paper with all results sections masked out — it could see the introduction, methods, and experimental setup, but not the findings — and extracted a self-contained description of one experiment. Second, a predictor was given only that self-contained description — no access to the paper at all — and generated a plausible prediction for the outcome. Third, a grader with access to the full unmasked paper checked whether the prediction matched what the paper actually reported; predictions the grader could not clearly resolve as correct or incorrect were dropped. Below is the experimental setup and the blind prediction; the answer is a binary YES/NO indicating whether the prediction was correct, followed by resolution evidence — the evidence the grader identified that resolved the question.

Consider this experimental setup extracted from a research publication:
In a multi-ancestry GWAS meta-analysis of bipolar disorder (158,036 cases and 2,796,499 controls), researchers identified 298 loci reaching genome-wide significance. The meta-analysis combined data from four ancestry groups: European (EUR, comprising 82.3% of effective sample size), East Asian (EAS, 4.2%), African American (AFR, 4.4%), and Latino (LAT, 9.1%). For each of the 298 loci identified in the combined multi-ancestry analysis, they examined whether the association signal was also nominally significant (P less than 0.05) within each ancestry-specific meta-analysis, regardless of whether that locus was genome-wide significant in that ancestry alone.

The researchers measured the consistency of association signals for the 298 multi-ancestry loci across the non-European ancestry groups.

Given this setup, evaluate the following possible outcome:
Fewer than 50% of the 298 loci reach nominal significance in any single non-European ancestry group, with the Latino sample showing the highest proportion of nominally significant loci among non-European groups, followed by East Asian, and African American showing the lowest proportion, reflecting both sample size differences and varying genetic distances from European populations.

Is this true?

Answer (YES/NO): NO